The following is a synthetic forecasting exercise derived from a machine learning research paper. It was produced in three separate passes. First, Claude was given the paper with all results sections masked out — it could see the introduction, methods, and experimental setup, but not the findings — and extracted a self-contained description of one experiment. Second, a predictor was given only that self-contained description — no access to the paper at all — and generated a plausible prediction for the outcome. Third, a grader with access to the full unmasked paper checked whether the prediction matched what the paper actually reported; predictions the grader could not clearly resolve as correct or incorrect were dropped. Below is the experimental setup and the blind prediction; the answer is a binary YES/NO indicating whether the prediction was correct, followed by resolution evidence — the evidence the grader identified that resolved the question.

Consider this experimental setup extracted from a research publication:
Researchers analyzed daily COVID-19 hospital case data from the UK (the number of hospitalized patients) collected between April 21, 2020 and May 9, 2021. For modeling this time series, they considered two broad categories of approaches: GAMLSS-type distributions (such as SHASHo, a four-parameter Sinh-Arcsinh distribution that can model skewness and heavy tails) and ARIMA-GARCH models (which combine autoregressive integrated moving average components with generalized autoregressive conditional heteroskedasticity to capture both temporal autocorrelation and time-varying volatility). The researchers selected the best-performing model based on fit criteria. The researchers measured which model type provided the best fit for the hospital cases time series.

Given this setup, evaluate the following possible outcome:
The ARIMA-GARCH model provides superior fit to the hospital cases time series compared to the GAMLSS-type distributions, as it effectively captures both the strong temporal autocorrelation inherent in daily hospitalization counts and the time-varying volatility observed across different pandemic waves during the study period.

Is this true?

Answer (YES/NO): YES